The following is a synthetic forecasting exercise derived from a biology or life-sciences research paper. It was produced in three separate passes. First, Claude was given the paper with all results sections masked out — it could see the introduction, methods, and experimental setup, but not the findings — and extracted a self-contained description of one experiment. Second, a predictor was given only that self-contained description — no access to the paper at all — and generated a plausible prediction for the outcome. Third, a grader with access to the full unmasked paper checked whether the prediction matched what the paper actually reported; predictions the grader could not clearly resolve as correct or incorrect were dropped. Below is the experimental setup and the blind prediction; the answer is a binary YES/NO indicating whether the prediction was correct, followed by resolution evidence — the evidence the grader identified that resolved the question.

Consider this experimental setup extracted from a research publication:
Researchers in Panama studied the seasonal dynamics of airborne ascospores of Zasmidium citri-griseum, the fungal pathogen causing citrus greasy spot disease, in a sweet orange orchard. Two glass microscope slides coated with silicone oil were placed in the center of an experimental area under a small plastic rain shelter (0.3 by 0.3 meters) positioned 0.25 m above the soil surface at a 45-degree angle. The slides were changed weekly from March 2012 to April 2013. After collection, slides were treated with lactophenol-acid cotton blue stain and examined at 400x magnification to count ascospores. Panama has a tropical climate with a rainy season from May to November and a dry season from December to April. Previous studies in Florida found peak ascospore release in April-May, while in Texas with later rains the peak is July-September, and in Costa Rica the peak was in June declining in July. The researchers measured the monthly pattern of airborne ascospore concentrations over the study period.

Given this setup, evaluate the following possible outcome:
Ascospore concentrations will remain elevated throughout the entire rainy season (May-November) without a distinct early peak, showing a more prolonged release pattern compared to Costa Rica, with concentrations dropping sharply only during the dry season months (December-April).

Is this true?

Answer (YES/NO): NO